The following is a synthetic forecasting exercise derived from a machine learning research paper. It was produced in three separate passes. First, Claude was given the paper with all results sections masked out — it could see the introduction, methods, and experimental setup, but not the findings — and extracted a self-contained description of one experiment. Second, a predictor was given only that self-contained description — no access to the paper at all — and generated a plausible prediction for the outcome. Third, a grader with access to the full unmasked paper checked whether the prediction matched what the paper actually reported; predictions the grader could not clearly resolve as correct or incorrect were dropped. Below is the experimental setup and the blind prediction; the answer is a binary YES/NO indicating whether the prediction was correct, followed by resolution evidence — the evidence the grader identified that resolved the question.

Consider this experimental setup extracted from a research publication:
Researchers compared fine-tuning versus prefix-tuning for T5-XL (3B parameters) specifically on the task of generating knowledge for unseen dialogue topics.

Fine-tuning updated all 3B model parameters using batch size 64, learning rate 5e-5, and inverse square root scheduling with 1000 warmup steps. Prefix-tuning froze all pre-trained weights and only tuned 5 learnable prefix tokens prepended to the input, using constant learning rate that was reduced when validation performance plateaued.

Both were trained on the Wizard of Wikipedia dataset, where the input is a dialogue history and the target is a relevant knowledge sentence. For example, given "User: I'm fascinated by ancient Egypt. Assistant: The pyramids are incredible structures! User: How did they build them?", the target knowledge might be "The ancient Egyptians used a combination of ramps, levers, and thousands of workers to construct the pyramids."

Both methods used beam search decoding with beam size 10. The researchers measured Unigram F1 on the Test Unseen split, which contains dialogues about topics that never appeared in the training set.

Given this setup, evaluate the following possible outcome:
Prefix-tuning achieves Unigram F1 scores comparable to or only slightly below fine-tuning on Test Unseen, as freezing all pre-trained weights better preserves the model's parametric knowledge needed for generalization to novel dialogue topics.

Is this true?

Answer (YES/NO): NO